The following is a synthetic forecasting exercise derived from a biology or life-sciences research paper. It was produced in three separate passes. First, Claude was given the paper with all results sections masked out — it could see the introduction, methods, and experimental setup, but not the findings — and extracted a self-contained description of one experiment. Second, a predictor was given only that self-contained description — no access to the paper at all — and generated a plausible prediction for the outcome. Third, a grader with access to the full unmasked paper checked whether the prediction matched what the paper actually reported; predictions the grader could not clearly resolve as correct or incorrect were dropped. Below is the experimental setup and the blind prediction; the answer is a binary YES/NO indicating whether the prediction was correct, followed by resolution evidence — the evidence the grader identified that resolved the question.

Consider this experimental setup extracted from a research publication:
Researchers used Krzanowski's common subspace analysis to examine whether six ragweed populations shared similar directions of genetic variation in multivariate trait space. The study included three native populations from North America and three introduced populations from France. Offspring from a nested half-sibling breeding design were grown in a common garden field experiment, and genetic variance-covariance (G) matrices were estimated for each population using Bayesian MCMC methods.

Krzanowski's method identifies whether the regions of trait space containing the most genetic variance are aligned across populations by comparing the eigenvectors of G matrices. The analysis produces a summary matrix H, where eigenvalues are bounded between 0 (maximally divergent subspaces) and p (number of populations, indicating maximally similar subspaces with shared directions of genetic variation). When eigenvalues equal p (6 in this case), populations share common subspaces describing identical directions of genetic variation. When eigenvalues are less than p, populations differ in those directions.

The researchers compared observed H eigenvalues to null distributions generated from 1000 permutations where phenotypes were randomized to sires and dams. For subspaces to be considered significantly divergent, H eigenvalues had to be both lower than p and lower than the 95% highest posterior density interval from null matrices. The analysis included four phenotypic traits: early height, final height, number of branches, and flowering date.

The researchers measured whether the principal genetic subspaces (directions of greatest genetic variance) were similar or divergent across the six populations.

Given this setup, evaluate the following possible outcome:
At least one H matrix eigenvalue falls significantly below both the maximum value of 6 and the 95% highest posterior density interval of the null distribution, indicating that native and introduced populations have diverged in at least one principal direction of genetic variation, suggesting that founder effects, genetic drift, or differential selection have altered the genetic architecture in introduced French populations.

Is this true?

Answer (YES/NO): NO